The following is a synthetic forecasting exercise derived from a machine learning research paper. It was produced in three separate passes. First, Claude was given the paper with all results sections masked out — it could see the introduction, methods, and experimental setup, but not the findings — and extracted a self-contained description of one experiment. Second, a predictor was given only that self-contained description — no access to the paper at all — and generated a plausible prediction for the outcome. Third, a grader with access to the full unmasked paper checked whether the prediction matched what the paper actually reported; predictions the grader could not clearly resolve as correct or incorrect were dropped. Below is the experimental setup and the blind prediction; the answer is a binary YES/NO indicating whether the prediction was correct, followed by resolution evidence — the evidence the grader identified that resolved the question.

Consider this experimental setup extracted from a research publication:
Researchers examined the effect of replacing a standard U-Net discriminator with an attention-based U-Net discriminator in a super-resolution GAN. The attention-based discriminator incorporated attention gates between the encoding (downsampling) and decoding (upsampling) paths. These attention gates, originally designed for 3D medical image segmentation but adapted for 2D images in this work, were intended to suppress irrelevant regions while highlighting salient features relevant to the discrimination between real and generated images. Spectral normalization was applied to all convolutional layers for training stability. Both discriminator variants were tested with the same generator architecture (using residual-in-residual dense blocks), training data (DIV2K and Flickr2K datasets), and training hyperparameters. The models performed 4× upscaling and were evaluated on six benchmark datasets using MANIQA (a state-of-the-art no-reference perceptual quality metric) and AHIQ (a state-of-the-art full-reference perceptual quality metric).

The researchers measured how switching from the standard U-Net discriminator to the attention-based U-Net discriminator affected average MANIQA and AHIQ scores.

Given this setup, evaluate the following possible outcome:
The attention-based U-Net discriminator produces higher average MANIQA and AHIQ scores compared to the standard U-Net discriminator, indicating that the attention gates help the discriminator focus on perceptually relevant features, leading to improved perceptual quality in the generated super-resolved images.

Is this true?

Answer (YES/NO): YES